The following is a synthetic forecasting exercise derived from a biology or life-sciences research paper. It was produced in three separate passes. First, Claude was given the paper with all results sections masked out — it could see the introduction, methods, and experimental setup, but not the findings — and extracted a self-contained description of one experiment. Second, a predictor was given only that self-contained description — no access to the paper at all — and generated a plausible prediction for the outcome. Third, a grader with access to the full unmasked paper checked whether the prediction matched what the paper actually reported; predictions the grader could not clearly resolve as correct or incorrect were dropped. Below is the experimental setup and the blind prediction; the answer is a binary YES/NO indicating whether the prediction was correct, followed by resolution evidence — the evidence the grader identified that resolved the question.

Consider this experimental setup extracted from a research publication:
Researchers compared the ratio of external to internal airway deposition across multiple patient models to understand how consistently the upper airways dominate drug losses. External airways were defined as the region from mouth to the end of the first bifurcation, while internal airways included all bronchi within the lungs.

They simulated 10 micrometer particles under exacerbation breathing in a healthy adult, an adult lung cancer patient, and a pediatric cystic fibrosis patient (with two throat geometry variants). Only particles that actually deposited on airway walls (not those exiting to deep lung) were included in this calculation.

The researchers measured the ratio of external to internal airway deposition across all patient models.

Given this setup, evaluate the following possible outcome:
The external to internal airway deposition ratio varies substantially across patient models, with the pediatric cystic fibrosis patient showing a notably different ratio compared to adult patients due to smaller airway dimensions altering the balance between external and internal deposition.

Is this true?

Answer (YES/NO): NO